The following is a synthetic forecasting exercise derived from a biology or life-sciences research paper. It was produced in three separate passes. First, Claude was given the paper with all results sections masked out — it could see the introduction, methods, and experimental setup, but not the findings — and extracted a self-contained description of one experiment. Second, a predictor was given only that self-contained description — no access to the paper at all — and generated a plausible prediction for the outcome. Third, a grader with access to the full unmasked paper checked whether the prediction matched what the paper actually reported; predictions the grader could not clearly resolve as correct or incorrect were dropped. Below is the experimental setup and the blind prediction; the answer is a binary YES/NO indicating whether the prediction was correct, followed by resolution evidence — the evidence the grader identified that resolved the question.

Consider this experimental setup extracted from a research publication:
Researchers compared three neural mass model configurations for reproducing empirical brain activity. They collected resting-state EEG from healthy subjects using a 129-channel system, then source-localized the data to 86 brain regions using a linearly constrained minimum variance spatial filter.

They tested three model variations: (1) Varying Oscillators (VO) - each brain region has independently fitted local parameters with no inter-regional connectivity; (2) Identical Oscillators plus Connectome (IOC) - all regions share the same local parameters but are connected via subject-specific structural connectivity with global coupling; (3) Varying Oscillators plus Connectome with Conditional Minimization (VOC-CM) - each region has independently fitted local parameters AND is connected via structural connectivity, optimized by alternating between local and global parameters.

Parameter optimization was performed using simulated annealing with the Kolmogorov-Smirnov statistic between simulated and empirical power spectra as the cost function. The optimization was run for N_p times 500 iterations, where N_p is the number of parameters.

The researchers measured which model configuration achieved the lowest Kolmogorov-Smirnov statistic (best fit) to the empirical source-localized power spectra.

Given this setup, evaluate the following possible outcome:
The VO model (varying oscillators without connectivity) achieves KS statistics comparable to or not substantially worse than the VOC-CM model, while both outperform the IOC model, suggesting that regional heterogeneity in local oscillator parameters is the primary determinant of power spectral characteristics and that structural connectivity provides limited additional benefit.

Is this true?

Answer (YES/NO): YES